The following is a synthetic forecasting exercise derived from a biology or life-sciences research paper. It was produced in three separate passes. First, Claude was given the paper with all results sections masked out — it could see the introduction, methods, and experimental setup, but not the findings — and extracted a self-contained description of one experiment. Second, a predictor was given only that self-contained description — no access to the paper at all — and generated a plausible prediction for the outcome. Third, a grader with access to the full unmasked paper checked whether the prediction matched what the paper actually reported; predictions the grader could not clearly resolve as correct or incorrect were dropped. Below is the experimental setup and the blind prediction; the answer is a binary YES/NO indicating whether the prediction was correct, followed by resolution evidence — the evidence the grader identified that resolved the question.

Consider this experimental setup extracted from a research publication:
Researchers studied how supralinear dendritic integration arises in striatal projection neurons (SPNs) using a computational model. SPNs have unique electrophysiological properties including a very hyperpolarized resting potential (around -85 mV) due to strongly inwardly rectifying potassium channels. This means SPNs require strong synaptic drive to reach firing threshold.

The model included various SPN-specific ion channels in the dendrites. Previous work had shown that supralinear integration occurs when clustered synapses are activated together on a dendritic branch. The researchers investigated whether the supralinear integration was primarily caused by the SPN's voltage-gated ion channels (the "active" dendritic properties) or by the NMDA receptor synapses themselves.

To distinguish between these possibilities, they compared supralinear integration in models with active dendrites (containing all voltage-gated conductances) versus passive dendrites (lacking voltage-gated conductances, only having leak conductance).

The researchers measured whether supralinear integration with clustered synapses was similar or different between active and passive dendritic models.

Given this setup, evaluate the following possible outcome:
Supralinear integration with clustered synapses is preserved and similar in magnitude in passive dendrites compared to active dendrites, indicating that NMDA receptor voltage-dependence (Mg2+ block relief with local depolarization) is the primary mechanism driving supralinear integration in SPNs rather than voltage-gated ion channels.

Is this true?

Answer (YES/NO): YES